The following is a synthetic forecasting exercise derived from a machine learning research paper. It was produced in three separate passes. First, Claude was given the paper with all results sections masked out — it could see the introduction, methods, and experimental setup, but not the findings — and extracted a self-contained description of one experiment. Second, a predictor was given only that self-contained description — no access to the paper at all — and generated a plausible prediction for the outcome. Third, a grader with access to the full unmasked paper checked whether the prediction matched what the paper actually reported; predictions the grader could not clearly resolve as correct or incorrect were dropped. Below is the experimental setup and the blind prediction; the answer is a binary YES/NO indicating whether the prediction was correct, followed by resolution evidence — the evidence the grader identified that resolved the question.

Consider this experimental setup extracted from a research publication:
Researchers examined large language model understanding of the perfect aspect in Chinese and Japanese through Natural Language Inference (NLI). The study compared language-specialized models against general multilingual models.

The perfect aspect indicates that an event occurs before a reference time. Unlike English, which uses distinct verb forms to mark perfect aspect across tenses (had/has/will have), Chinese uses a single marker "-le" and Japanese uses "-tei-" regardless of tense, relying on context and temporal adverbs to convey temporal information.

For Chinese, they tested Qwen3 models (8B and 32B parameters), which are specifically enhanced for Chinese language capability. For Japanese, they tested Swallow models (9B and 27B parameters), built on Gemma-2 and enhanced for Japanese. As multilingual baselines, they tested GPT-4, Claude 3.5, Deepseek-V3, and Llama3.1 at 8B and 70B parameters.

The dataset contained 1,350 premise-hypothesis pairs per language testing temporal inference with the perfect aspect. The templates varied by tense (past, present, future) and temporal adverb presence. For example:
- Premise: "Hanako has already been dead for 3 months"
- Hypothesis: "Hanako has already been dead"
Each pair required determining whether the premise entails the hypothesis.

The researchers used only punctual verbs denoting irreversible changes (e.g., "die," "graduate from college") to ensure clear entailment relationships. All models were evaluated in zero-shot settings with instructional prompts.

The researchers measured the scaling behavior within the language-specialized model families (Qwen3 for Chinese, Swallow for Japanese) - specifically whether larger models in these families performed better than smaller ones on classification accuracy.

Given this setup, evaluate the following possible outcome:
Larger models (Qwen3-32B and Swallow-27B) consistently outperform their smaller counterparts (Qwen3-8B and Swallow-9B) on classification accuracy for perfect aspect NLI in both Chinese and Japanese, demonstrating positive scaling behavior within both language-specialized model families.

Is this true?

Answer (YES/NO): NO